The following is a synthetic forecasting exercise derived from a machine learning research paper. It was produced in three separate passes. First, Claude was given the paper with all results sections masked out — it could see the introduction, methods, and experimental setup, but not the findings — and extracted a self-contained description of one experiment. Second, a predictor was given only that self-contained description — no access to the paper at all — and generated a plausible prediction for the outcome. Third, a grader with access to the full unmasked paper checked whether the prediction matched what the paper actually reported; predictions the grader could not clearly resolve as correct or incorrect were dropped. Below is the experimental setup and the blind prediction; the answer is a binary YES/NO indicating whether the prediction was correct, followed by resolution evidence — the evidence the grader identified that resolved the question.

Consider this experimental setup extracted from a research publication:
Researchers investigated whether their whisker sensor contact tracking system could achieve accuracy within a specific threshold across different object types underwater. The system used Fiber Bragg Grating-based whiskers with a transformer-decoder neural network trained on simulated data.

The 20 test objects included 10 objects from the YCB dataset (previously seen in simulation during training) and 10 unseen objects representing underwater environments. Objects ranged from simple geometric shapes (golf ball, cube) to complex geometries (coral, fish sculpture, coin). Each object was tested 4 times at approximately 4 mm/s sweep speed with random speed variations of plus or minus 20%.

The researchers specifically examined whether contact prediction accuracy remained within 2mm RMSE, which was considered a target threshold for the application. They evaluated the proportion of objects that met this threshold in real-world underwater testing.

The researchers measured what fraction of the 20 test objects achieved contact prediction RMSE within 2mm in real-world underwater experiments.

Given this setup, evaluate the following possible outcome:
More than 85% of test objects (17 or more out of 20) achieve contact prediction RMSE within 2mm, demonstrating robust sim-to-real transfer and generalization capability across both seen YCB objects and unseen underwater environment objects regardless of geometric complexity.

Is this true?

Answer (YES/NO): NO